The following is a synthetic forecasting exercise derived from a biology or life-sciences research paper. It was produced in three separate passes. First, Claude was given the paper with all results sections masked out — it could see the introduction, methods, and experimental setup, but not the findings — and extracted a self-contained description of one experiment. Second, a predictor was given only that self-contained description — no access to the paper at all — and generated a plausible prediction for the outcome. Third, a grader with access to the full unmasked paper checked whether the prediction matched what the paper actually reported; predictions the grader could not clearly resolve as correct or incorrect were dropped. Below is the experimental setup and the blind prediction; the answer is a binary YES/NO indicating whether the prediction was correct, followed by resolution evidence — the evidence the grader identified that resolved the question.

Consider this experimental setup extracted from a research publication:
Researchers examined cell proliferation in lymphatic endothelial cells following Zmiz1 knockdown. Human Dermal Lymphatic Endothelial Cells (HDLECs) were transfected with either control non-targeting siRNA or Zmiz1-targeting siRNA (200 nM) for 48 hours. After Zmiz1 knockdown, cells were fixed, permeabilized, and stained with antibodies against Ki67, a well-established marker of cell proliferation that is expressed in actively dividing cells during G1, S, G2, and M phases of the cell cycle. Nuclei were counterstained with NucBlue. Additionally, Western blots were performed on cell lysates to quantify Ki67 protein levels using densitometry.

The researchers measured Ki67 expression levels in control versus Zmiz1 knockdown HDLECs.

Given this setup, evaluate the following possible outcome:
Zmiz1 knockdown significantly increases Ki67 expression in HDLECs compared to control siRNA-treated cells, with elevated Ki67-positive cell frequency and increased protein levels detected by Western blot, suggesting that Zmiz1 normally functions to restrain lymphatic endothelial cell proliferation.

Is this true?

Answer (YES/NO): NO